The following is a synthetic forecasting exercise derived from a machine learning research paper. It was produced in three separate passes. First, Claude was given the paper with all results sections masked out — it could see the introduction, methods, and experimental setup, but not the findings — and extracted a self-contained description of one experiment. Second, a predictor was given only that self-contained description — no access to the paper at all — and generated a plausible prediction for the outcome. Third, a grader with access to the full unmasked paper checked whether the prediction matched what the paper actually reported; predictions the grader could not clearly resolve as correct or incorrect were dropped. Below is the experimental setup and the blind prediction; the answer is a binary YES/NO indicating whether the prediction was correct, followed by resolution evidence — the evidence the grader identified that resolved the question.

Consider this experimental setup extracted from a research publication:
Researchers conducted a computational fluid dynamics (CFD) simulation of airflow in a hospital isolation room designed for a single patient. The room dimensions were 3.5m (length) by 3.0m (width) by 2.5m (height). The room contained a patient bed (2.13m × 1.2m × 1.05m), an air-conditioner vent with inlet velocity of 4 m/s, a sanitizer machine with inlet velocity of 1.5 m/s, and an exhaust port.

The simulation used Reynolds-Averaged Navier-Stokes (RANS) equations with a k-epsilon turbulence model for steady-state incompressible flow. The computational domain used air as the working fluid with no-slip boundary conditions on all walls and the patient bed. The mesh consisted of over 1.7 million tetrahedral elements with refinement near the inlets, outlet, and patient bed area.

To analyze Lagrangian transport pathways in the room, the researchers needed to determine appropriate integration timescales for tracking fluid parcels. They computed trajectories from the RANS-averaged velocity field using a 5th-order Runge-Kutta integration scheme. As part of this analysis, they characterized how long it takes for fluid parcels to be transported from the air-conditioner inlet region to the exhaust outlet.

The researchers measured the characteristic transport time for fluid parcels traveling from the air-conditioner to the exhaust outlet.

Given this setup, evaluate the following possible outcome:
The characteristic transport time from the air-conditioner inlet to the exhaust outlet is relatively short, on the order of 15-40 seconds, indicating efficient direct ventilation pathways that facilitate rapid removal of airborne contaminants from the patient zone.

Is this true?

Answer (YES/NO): NO